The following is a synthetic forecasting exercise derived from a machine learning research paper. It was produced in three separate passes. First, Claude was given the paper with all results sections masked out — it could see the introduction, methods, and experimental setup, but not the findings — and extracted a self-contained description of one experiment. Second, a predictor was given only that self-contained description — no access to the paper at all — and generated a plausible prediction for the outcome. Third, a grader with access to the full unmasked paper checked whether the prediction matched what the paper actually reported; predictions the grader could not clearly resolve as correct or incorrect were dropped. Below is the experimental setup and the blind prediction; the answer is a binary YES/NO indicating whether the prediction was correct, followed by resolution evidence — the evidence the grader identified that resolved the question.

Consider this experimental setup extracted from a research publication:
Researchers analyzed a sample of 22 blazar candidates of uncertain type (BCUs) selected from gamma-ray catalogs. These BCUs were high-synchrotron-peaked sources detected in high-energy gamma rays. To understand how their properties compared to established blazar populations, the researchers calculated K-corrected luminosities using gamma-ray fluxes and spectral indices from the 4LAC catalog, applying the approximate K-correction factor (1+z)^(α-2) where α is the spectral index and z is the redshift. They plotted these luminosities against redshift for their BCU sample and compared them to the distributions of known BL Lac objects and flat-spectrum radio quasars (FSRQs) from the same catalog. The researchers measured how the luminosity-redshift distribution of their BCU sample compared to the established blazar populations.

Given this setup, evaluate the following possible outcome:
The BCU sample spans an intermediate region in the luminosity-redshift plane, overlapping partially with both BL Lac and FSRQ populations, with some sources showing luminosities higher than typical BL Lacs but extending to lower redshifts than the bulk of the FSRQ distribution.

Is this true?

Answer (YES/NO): NO